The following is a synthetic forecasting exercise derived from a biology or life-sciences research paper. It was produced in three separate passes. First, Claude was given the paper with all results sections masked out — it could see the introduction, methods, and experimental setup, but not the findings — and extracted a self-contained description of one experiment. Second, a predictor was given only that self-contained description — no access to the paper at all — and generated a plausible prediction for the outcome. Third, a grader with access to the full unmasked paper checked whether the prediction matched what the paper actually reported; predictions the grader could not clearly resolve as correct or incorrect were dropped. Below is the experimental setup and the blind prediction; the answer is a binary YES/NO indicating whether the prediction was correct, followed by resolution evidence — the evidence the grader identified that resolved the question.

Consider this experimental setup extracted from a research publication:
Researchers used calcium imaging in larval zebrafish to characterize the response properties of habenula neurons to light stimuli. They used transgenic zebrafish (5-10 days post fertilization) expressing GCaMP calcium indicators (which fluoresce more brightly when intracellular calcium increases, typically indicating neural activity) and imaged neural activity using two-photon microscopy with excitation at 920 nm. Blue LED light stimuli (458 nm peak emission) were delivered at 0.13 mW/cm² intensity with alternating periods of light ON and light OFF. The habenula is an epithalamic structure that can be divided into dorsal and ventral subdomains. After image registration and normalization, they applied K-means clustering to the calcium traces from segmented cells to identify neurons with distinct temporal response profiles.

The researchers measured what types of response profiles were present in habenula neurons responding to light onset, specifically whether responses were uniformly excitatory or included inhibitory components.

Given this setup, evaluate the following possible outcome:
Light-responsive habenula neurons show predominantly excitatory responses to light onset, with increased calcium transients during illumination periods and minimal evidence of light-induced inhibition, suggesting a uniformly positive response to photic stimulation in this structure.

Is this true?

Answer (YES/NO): NO